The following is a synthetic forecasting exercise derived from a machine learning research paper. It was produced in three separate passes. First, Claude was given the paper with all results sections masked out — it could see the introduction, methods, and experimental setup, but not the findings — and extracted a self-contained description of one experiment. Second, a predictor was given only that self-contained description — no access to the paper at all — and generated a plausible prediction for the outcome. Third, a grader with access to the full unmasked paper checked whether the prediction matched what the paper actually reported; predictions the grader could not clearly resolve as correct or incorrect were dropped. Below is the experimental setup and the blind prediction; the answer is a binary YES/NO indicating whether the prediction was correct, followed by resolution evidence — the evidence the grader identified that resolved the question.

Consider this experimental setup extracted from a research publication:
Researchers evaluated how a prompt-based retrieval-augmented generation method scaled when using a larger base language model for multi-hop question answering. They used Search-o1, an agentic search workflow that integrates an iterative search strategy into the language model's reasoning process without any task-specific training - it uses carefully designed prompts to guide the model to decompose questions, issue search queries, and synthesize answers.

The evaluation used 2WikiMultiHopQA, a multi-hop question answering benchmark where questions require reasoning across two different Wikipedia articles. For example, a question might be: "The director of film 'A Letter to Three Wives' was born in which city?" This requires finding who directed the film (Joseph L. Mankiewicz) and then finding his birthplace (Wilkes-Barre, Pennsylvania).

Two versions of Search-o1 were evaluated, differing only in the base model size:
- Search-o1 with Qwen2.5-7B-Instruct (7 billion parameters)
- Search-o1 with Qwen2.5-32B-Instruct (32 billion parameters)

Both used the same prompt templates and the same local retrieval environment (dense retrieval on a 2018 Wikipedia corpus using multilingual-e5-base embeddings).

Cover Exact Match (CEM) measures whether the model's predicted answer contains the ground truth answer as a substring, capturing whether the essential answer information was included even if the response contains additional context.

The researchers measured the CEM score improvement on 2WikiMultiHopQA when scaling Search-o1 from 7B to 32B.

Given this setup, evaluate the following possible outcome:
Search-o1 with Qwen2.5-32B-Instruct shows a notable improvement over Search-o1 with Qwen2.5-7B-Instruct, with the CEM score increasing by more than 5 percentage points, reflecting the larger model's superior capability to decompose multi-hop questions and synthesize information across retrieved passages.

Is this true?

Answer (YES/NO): YES